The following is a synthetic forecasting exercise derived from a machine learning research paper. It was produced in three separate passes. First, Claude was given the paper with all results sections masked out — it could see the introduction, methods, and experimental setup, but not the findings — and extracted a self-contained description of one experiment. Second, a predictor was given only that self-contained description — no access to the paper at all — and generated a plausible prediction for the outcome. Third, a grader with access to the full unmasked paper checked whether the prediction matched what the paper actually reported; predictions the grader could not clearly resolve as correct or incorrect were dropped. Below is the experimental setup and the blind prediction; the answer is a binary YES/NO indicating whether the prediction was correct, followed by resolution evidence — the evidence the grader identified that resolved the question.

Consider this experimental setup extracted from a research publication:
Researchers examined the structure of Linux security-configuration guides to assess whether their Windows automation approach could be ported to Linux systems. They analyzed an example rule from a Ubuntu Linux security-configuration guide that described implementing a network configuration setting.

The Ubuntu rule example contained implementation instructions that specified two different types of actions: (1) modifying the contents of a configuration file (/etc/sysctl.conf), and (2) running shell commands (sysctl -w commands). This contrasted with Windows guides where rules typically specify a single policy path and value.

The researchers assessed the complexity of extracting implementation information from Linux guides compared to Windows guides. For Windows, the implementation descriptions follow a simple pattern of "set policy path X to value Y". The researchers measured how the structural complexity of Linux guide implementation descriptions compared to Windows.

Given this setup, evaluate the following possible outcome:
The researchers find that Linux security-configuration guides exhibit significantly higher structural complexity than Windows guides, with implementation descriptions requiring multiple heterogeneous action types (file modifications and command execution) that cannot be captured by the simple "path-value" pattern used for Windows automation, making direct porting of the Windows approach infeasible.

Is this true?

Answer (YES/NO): NO